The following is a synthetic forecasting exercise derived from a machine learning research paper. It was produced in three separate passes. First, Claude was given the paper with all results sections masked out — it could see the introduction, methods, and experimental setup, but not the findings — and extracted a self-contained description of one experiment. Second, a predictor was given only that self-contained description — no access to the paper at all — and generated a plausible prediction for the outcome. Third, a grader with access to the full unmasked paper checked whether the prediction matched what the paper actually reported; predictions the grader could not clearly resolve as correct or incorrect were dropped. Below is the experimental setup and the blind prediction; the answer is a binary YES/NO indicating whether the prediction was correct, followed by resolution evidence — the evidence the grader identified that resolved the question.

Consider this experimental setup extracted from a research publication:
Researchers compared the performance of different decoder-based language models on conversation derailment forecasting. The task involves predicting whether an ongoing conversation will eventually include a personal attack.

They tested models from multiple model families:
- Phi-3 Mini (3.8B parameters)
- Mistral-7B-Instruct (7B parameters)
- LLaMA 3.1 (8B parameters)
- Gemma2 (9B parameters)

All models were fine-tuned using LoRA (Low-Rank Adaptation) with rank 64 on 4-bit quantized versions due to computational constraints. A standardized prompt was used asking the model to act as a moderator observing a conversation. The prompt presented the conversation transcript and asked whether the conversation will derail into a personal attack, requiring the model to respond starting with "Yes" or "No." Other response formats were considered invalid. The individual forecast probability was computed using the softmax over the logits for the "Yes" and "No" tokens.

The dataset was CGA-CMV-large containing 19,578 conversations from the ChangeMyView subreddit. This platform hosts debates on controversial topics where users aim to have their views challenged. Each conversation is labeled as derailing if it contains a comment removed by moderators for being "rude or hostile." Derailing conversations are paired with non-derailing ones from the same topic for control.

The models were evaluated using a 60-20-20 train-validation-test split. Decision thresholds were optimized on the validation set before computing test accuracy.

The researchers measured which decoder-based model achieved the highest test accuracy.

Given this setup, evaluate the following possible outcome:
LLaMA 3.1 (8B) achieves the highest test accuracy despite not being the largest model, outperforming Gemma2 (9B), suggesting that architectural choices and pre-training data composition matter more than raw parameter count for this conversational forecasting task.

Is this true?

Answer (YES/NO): NO